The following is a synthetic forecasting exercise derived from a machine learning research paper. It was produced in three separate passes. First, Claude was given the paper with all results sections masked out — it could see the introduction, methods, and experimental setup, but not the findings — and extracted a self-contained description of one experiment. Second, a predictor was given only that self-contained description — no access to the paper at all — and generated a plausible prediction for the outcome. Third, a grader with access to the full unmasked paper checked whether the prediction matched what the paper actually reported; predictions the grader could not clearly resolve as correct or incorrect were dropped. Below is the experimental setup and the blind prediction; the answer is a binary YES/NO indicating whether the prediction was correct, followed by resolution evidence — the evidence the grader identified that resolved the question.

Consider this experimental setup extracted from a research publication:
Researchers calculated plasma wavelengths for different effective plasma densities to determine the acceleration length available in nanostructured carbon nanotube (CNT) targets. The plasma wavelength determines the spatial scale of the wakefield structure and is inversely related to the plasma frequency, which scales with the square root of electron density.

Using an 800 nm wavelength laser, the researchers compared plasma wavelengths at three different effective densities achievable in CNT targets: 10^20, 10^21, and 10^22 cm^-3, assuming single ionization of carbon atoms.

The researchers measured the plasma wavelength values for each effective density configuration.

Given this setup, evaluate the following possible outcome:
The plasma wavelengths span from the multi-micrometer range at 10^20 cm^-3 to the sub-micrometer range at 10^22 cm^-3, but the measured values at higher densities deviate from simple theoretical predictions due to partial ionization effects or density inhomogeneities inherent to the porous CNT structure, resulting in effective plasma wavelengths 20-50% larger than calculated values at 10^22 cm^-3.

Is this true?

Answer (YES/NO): NO